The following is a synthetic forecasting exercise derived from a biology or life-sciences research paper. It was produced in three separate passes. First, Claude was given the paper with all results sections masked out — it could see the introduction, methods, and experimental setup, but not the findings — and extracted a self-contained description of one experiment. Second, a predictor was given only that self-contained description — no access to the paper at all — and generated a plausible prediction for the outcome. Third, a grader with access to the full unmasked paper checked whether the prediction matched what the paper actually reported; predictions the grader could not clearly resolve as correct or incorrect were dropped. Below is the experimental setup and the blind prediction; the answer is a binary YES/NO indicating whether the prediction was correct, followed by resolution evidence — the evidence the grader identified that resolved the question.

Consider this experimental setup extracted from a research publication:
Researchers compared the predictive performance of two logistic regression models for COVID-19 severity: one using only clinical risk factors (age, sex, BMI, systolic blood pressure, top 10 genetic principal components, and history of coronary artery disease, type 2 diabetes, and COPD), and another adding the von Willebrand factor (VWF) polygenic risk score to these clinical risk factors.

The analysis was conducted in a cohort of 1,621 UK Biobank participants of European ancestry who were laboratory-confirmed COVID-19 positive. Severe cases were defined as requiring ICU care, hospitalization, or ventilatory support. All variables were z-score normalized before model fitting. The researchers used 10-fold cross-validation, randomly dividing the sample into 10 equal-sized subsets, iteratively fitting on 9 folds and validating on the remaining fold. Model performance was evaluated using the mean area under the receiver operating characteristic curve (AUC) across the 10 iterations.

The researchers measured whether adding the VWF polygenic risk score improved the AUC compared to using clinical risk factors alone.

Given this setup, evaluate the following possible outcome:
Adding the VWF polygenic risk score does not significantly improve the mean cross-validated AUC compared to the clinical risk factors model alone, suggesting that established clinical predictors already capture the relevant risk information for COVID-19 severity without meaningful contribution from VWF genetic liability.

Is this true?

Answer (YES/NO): NO